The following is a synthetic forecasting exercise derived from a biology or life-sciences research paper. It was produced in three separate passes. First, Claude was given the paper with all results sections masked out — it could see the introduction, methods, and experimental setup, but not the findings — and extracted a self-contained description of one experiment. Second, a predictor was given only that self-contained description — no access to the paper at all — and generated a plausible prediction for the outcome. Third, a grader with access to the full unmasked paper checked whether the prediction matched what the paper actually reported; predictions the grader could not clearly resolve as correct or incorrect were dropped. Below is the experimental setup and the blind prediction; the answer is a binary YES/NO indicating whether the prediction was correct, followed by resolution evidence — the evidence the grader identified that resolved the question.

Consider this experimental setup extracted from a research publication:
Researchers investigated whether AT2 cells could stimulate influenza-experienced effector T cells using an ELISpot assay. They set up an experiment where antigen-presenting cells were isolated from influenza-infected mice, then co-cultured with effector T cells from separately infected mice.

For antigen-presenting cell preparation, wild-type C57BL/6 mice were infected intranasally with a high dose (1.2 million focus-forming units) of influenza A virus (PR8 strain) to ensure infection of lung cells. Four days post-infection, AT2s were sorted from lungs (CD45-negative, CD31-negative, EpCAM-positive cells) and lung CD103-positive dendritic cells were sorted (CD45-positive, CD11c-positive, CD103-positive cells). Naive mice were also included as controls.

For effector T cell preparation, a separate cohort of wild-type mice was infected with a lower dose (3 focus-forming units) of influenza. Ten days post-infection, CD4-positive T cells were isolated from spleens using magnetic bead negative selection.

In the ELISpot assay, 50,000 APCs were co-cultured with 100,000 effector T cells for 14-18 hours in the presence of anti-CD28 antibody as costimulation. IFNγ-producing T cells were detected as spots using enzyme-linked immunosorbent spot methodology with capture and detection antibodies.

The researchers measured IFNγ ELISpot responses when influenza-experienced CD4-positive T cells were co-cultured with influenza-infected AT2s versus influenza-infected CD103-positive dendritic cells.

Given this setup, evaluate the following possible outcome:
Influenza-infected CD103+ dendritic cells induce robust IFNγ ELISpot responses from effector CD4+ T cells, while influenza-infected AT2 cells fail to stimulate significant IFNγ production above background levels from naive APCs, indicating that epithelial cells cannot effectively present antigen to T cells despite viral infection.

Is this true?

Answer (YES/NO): NO